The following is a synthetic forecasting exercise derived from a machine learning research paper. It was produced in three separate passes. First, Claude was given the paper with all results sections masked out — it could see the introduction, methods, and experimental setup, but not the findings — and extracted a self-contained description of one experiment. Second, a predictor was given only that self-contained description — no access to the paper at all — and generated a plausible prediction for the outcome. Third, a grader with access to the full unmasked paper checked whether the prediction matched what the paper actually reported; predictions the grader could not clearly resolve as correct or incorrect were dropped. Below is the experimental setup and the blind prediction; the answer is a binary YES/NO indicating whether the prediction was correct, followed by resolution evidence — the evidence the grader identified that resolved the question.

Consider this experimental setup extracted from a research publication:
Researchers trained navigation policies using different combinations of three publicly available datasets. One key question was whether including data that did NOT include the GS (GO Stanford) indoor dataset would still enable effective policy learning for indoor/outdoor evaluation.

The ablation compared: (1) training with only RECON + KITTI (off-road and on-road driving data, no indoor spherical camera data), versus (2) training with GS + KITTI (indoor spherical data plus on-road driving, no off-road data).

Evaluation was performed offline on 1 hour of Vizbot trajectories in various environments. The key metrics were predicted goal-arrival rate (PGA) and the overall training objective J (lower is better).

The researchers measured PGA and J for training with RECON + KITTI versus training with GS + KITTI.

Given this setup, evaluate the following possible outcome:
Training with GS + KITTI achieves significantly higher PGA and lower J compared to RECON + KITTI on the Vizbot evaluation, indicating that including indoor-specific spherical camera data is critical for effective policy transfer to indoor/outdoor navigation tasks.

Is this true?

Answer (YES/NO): YES